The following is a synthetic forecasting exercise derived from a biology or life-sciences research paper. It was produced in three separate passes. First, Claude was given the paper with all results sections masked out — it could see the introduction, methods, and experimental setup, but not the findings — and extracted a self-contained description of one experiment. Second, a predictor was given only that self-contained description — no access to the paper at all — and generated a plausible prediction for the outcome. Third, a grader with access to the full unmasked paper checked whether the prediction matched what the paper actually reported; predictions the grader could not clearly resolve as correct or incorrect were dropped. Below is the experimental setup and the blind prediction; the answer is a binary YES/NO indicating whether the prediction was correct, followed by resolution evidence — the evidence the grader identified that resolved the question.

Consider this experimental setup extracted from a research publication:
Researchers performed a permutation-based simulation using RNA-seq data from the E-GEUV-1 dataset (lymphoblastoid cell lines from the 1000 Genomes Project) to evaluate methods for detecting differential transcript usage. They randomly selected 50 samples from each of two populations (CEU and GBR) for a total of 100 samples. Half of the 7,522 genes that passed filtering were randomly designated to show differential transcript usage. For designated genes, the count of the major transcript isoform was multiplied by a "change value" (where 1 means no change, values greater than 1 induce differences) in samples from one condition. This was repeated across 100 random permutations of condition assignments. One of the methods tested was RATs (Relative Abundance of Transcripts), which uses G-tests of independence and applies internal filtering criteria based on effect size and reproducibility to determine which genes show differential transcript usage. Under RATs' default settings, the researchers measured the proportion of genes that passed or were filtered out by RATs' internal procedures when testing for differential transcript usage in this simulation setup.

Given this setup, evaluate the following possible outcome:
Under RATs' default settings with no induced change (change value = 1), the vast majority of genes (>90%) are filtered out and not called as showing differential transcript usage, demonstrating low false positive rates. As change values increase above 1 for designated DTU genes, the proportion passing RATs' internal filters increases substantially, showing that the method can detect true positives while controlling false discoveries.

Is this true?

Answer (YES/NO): NO